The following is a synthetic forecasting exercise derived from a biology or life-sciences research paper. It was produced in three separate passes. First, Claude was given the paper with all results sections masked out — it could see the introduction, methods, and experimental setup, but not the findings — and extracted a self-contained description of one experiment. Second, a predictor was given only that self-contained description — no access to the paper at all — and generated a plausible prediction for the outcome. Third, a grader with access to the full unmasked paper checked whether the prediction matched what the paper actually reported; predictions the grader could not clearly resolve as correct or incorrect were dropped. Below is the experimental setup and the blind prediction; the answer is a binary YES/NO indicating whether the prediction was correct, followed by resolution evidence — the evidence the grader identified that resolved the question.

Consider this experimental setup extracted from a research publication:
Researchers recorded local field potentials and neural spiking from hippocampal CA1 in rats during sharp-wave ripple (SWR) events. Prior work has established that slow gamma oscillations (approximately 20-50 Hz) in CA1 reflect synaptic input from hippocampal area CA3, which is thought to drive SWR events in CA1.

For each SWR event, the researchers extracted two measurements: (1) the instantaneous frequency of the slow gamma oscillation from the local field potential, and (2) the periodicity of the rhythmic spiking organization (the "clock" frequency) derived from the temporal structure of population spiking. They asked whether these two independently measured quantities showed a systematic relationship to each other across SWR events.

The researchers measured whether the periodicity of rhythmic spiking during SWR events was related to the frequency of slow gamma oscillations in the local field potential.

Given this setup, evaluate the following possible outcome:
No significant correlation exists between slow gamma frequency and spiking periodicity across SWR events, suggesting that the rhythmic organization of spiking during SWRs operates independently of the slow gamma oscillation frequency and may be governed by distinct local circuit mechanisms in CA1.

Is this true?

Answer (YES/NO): NO